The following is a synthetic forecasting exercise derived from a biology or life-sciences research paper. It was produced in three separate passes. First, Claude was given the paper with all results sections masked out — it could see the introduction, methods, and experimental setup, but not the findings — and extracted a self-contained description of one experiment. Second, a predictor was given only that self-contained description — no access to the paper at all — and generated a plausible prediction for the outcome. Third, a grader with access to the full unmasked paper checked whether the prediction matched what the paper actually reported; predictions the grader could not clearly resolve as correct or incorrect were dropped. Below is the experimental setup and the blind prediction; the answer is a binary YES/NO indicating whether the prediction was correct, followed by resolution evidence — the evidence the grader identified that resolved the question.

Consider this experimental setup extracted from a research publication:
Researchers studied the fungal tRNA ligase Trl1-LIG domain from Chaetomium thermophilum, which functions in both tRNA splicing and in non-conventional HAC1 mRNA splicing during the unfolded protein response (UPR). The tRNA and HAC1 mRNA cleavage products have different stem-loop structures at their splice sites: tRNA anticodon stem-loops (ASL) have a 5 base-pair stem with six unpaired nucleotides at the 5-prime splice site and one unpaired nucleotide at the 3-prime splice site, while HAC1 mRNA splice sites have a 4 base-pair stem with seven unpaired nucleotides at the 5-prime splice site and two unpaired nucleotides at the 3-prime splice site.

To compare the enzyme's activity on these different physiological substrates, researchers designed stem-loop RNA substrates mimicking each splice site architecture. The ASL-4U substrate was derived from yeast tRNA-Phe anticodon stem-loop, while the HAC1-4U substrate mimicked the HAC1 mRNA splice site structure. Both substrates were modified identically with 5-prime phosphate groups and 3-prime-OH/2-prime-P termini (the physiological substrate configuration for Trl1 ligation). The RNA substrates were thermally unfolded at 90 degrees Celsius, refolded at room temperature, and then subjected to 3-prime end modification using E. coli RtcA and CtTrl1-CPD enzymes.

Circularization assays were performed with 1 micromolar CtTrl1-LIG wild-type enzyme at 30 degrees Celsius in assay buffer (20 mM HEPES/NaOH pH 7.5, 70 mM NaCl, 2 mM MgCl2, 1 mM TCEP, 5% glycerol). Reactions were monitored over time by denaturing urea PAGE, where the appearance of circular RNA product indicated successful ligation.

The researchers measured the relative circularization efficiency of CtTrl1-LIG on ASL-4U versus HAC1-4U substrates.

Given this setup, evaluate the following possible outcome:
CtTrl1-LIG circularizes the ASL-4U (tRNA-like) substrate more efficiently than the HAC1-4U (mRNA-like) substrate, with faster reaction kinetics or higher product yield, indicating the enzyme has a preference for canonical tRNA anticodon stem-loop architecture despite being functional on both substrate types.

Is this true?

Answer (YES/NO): NO